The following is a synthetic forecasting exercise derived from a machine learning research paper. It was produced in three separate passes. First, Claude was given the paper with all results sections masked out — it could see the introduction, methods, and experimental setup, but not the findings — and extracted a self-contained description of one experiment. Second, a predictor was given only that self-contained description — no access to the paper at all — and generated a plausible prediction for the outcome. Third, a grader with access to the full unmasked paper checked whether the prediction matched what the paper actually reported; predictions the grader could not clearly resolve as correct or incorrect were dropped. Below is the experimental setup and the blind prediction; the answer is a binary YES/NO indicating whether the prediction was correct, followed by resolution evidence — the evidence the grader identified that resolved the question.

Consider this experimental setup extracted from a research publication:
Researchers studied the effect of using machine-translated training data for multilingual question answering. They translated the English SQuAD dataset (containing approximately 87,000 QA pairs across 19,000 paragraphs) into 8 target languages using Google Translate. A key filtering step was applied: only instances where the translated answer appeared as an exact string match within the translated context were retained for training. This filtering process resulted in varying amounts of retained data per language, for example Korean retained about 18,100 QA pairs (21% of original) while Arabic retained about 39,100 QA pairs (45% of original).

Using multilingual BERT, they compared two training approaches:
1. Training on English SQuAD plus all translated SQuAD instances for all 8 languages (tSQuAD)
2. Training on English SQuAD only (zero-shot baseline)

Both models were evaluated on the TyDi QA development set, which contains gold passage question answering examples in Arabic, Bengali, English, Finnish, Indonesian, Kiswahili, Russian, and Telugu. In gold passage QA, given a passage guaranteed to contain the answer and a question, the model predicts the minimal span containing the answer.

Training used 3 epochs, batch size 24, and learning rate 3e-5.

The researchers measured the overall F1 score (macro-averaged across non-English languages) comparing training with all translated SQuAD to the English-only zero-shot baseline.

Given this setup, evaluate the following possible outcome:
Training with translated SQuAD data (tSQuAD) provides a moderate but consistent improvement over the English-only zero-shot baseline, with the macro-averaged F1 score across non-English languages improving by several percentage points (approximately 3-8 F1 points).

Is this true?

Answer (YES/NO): YES